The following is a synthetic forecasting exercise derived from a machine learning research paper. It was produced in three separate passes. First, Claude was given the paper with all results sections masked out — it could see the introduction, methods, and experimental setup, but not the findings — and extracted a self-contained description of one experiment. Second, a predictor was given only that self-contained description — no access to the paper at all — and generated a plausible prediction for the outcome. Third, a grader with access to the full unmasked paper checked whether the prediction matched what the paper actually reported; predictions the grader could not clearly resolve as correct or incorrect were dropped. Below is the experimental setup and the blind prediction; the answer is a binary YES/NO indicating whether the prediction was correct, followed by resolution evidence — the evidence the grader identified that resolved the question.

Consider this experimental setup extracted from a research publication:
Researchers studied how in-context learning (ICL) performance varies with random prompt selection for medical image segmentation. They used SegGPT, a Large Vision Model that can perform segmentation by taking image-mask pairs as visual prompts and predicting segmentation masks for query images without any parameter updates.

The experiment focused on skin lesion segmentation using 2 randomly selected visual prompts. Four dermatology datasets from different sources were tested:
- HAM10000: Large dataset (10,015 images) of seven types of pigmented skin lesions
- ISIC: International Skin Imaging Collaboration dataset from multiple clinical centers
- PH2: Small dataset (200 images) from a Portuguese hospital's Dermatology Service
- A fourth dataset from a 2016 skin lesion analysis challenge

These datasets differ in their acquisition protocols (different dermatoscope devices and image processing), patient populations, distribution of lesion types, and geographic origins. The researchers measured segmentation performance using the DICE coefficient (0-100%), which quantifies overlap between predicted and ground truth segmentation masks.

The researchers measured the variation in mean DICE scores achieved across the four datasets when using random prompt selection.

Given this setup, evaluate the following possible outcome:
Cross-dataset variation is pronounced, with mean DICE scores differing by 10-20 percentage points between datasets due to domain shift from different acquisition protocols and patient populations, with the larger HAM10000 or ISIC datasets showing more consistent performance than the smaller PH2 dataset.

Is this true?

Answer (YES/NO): NO